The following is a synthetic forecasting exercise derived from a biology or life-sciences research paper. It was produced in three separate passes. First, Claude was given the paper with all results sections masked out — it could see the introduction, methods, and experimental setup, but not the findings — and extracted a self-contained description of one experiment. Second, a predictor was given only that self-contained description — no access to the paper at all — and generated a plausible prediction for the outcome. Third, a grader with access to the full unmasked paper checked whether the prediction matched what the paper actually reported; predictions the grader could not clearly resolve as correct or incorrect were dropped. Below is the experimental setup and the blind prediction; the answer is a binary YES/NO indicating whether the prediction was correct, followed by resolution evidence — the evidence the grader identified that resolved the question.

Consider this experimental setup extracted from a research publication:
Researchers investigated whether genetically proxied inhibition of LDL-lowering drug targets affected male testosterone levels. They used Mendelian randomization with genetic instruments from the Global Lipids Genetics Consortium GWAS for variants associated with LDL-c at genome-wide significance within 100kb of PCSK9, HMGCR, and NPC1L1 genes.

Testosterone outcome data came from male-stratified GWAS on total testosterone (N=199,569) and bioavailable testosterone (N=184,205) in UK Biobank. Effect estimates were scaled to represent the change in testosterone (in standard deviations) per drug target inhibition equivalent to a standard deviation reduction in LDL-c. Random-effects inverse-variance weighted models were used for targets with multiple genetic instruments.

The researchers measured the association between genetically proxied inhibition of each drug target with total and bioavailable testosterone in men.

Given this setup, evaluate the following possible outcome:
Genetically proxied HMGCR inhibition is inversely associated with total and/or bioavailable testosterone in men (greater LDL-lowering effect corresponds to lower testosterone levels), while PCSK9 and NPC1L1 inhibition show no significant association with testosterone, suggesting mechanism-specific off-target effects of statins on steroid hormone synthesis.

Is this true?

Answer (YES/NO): YES